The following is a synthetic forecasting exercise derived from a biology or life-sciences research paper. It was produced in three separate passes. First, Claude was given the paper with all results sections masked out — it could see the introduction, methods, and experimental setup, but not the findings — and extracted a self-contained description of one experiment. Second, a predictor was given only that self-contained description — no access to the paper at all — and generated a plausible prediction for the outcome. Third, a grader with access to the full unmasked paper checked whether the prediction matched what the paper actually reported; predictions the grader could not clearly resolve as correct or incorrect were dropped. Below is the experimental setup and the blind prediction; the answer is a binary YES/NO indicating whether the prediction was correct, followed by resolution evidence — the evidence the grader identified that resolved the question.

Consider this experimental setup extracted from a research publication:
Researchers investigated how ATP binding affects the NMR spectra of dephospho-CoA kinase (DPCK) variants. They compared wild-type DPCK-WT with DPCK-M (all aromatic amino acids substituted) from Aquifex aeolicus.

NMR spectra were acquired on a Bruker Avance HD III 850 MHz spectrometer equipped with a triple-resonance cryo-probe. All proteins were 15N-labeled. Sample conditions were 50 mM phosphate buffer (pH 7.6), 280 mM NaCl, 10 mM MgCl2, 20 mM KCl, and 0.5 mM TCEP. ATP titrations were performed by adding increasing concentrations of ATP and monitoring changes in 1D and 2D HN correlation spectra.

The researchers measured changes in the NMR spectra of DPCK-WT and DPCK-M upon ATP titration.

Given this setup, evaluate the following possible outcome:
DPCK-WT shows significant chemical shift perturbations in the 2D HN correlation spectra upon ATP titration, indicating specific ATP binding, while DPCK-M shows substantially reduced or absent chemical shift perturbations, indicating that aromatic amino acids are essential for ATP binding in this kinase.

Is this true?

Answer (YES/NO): NO